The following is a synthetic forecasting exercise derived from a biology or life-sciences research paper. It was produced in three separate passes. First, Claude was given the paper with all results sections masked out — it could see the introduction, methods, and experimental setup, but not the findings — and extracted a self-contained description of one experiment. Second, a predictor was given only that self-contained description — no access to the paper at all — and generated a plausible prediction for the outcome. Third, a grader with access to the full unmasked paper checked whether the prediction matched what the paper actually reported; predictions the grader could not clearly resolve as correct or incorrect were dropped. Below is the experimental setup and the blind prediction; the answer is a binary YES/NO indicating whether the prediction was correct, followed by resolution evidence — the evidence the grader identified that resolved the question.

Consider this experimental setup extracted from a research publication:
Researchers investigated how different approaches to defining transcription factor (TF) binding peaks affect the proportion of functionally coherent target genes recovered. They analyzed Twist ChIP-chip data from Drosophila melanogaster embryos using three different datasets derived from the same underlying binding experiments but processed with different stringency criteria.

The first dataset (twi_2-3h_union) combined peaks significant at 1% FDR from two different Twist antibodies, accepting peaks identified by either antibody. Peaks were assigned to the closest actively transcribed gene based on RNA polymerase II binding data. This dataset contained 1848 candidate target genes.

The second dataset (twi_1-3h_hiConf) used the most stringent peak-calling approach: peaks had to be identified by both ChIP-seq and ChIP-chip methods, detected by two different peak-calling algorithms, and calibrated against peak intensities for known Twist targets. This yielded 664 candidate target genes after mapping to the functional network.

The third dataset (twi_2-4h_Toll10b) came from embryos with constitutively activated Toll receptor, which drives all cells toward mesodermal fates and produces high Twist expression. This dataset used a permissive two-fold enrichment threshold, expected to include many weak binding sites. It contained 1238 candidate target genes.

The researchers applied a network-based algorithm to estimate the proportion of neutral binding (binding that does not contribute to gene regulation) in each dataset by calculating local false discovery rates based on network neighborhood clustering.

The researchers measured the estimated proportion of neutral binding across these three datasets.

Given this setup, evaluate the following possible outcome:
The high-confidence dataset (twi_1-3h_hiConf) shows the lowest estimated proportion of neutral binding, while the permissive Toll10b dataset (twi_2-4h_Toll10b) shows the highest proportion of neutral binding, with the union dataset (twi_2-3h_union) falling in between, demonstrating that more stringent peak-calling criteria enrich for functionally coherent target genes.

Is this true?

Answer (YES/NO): YES